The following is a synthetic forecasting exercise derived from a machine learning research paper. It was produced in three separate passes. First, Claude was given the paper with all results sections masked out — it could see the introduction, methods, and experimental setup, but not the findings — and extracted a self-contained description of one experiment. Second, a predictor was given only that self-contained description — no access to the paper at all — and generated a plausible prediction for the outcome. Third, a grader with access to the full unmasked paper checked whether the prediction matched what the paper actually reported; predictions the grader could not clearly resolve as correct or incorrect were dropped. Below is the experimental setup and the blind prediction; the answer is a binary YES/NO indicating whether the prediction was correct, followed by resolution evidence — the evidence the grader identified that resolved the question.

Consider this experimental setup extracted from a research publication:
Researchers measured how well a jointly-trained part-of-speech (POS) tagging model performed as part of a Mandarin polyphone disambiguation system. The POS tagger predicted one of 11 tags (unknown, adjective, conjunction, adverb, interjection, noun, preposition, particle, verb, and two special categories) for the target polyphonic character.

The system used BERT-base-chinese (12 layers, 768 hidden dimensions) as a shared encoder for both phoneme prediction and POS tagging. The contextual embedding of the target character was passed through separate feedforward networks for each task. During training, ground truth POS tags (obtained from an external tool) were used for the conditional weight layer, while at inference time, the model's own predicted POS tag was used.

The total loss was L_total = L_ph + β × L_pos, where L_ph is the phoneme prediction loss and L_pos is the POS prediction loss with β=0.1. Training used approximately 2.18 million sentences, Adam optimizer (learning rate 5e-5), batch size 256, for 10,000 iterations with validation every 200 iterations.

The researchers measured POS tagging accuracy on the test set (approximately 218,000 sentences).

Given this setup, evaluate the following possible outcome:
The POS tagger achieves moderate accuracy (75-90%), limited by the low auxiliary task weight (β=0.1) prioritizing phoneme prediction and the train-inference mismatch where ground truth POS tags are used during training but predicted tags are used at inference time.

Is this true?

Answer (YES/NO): NO